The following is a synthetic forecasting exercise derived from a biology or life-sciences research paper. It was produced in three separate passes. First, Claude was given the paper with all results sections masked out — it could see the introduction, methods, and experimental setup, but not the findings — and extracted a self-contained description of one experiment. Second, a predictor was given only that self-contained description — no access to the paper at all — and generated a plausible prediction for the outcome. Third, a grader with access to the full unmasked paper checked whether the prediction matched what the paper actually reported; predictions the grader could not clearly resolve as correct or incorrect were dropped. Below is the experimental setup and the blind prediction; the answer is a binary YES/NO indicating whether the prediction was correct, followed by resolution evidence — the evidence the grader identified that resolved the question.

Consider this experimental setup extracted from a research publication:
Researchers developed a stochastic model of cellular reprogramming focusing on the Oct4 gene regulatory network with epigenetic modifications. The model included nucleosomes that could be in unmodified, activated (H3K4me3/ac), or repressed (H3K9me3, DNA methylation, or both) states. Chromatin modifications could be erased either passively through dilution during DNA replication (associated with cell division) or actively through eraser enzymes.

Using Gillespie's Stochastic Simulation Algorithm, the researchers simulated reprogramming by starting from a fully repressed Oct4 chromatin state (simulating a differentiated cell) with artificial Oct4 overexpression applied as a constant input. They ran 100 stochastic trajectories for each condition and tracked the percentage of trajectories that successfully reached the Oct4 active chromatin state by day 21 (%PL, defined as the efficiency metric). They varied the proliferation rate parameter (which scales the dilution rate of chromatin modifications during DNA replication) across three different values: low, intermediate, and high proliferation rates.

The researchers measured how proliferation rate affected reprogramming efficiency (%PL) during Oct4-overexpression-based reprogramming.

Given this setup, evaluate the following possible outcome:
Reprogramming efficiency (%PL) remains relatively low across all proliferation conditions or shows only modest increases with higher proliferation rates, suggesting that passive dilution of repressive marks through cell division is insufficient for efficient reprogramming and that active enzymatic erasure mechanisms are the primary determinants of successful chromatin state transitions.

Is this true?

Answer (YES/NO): NO